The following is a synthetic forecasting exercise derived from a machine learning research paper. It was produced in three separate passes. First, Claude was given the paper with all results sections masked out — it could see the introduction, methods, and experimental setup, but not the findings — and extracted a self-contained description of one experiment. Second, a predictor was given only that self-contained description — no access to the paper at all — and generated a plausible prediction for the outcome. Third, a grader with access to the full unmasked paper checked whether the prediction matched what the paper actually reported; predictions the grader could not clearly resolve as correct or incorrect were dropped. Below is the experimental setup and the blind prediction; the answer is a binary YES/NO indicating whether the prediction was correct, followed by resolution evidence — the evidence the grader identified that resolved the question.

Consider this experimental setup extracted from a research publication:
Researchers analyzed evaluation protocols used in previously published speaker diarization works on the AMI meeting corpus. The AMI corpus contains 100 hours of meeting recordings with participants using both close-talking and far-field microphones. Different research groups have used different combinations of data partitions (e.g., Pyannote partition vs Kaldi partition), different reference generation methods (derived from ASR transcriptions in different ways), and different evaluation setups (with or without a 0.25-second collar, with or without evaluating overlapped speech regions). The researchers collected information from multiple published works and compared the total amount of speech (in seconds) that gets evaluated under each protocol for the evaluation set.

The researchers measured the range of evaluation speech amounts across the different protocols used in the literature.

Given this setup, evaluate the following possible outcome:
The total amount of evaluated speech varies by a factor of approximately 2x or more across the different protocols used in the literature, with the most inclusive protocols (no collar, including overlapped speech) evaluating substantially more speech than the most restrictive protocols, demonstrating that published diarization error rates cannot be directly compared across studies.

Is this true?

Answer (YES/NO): YES